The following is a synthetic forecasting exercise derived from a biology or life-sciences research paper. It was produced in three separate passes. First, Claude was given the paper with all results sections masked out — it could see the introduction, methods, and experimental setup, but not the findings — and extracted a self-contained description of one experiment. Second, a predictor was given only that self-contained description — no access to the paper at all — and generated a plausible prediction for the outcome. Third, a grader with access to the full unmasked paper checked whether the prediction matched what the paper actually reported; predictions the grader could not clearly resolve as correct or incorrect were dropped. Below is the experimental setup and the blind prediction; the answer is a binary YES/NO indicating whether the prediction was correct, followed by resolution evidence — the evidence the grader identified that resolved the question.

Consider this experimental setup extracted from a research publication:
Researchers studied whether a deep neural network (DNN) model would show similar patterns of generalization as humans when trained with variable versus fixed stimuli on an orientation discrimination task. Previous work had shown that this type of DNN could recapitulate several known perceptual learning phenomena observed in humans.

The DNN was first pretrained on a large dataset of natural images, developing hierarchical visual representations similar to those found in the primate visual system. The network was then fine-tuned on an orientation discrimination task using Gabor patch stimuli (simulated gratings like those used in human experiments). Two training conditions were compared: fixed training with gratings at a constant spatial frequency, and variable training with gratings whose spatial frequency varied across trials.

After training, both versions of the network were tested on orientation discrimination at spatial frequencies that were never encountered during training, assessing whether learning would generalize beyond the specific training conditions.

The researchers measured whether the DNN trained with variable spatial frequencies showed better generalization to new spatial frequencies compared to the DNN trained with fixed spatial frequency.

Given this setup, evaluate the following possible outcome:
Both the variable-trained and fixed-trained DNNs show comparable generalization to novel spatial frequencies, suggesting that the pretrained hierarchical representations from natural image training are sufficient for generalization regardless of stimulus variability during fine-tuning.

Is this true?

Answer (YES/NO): NO